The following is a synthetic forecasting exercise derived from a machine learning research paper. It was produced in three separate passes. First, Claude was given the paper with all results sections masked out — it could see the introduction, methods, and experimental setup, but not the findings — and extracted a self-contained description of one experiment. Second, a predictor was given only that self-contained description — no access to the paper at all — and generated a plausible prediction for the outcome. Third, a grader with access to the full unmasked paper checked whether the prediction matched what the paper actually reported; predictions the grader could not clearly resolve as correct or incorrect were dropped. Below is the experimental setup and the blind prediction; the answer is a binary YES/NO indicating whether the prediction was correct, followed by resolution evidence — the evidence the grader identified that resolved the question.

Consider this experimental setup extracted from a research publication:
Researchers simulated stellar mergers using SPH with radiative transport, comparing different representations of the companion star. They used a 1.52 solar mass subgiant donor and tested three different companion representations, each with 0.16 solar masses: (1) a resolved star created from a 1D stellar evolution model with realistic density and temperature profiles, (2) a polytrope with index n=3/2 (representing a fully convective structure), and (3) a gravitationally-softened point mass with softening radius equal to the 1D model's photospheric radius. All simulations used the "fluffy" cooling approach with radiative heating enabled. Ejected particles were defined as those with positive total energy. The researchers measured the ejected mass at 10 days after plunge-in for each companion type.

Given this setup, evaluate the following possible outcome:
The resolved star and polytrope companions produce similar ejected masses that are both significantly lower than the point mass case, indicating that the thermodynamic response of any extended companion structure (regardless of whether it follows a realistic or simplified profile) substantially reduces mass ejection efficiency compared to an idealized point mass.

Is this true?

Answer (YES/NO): YES